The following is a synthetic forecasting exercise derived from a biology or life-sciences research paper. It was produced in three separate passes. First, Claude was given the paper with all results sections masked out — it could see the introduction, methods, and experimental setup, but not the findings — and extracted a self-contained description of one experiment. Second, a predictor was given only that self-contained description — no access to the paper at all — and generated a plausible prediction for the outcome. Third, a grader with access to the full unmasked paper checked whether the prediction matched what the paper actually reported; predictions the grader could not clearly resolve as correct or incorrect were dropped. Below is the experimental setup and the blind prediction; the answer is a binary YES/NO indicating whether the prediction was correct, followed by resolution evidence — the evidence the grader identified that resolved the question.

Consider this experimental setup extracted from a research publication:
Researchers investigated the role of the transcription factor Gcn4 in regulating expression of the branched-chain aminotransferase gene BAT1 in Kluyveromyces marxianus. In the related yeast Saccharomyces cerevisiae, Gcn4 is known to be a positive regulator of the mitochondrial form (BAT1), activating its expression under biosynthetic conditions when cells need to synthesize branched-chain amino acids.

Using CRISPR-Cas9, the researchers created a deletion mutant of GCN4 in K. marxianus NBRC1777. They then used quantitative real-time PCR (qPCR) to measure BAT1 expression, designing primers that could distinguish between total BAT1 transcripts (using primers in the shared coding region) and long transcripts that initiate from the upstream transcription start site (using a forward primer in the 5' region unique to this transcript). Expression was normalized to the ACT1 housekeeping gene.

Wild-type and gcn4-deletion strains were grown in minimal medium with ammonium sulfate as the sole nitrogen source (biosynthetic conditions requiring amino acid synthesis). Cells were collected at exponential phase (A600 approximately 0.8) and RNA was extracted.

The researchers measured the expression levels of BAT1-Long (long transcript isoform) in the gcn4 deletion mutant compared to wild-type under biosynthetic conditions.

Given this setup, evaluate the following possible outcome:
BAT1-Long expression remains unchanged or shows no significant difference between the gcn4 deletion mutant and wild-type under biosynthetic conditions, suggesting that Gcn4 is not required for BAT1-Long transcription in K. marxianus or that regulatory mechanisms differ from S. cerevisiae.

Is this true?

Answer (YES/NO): NO